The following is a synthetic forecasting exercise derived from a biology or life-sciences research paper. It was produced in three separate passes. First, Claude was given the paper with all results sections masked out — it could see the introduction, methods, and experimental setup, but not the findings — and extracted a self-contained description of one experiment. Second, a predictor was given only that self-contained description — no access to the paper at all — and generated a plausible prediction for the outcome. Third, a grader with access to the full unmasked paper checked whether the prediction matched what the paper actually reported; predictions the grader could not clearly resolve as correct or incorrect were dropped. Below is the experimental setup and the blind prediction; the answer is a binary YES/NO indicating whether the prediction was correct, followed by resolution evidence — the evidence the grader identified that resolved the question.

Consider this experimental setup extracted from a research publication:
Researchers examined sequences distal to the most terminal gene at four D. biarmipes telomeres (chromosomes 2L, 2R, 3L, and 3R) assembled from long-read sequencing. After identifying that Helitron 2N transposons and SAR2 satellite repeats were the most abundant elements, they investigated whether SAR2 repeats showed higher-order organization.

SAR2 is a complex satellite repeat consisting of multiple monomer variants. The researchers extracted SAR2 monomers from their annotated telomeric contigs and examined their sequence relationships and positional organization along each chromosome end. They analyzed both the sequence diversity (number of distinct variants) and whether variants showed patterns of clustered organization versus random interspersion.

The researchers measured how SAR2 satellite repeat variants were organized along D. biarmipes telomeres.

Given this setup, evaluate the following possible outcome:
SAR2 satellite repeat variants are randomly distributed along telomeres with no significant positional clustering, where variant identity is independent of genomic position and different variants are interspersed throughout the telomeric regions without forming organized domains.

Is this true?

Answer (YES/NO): NO